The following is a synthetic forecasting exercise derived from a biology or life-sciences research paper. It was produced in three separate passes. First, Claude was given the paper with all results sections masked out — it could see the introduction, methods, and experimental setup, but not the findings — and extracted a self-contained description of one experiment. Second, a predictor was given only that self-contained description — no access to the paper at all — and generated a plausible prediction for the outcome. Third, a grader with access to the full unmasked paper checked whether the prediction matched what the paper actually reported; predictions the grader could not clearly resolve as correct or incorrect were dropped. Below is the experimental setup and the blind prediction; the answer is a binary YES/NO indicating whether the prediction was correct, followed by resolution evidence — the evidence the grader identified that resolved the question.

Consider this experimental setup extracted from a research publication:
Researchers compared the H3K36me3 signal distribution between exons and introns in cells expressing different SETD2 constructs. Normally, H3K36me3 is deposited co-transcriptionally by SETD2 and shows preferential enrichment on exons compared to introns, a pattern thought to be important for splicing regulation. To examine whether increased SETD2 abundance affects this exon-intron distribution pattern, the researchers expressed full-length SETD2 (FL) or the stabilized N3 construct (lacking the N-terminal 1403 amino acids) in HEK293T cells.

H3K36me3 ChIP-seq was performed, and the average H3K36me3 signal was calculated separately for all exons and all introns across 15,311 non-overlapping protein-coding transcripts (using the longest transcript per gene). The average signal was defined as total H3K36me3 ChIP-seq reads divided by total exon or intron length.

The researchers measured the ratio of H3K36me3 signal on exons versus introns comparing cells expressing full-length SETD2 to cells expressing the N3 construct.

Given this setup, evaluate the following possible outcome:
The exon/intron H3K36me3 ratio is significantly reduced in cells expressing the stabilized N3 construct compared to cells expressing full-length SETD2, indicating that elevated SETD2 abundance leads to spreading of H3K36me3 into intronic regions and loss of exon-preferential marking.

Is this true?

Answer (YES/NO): YES